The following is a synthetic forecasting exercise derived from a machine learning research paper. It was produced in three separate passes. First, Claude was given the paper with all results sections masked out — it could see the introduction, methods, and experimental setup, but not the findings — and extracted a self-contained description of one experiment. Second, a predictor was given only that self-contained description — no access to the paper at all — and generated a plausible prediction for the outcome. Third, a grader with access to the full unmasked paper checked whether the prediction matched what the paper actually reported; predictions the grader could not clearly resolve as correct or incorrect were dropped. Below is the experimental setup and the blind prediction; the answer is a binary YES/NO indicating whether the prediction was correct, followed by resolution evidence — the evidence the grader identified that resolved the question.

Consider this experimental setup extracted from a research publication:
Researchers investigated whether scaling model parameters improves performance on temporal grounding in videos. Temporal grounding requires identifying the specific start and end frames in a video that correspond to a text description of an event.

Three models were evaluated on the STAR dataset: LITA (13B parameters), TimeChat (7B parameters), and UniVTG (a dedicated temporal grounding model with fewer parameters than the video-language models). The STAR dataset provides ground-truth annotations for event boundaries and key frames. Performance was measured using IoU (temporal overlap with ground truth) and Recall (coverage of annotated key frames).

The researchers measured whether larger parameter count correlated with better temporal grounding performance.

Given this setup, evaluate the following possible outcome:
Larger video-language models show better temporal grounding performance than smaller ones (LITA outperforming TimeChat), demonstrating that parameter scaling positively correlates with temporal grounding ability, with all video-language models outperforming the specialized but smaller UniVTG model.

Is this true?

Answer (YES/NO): NO